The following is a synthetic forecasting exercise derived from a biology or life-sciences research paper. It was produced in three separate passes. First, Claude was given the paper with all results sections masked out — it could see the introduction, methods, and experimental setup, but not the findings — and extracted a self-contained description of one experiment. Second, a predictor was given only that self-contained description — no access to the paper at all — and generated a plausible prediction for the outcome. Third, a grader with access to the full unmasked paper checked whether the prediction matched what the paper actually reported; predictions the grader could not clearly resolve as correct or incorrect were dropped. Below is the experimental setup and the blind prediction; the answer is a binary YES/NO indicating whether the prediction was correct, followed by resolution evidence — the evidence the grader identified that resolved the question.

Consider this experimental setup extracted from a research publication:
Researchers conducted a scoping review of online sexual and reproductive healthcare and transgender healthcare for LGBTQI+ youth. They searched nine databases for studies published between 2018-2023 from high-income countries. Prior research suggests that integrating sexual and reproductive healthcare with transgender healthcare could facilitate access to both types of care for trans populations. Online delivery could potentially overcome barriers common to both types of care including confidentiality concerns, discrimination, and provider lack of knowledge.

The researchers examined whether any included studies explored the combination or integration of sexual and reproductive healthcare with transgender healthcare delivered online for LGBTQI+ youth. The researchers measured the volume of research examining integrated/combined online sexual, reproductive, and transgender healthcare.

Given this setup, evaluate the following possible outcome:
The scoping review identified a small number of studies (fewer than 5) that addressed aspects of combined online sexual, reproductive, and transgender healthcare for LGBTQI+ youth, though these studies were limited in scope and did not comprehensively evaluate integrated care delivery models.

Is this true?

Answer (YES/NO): NO